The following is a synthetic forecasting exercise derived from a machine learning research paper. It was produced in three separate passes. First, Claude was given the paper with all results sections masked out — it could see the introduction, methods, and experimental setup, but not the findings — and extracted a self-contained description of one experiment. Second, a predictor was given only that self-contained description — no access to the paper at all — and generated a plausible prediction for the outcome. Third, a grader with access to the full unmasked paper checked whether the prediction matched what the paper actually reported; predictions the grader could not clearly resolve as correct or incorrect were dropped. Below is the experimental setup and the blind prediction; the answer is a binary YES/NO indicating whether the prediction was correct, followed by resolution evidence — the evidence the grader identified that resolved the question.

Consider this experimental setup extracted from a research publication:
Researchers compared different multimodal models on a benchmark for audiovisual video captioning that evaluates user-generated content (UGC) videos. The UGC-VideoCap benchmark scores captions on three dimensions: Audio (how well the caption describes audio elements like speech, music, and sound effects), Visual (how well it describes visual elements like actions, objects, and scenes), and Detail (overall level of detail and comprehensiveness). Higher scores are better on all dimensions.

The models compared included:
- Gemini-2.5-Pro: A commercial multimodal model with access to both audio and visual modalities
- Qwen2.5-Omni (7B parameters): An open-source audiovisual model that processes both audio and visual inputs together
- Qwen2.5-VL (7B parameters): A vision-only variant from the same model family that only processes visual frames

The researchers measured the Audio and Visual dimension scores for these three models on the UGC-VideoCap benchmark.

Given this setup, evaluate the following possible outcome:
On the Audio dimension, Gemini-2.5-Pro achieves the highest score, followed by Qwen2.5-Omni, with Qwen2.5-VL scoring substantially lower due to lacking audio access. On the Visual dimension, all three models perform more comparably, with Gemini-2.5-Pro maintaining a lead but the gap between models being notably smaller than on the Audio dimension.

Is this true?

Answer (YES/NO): NO